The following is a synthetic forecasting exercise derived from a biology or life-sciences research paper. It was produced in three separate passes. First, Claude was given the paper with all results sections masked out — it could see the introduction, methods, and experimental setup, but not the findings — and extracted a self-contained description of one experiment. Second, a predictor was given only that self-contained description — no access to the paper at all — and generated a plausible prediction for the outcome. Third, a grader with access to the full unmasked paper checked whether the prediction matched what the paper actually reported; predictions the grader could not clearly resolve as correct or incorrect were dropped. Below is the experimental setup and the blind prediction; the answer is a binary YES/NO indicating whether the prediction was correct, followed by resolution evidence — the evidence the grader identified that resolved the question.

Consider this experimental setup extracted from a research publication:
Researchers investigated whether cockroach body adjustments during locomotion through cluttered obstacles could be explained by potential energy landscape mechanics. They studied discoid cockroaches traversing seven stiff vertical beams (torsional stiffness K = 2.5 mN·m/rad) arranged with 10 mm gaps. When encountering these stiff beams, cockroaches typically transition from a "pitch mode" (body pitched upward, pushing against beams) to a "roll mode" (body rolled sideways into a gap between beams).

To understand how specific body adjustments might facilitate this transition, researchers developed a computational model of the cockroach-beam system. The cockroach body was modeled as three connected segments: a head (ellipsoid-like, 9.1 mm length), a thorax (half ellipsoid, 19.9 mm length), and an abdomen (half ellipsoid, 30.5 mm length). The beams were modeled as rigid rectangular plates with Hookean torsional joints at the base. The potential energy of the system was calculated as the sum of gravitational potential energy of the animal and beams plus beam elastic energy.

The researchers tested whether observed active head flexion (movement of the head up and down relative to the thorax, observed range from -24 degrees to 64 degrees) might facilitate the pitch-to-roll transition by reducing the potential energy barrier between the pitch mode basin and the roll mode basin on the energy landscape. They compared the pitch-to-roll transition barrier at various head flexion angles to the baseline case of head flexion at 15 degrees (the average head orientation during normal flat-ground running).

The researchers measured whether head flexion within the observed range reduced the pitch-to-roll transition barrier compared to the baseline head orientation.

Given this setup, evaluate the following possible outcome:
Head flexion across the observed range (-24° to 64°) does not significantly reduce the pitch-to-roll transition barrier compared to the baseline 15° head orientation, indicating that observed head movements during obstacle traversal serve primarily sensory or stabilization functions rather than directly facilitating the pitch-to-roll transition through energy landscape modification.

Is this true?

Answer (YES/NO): YES